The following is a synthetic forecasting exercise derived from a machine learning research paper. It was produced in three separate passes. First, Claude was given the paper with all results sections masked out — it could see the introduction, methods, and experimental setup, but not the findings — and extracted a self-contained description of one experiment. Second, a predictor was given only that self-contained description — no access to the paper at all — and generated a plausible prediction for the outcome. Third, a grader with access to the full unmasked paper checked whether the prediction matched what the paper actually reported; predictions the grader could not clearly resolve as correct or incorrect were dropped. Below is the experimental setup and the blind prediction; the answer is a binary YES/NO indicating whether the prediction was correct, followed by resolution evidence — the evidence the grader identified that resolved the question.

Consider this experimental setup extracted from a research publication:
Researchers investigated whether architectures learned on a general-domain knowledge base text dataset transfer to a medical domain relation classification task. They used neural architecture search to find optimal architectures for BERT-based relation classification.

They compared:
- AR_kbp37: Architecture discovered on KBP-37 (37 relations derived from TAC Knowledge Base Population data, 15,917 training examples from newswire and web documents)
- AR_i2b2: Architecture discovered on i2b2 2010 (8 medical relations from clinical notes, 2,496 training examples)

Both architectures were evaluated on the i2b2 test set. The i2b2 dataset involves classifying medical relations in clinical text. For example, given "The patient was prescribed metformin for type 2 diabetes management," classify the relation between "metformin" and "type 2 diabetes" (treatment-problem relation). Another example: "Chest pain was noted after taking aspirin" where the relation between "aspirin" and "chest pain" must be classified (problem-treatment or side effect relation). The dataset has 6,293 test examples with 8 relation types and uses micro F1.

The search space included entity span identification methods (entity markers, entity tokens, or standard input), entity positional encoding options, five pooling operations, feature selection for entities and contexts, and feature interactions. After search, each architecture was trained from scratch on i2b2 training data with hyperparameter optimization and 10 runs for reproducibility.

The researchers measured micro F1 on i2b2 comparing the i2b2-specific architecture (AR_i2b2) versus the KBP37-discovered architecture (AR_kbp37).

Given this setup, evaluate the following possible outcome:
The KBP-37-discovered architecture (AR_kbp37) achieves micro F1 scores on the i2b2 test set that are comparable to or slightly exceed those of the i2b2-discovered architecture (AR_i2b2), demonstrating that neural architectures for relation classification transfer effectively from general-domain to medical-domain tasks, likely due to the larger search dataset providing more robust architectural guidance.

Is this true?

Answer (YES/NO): NO